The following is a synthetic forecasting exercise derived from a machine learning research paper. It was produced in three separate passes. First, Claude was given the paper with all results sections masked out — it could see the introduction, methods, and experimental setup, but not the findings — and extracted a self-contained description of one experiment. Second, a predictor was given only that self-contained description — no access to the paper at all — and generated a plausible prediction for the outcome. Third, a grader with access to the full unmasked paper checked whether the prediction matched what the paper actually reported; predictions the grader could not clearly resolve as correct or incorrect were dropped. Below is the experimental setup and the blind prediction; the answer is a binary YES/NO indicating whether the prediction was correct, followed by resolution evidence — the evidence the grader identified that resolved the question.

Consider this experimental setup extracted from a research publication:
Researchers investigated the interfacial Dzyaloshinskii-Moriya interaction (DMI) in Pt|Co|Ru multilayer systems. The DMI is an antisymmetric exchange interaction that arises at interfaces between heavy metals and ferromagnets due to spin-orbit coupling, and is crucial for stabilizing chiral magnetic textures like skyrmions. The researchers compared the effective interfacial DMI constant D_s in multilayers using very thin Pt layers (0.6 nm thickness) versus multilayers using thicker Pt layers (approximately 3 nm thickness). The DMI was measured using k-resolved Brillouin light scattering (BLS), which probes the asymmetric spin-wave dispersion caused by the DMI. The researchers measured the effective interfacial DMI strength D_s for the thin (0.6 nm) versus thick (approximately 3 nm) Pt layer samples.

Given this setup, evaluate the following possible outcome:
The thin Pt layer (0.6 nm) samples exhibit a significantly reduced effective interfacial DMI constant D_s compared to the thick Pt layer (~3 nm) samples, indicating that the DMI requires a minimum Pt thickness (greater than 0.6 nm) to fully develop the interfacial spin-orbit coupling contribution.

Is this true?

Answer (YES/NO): NO